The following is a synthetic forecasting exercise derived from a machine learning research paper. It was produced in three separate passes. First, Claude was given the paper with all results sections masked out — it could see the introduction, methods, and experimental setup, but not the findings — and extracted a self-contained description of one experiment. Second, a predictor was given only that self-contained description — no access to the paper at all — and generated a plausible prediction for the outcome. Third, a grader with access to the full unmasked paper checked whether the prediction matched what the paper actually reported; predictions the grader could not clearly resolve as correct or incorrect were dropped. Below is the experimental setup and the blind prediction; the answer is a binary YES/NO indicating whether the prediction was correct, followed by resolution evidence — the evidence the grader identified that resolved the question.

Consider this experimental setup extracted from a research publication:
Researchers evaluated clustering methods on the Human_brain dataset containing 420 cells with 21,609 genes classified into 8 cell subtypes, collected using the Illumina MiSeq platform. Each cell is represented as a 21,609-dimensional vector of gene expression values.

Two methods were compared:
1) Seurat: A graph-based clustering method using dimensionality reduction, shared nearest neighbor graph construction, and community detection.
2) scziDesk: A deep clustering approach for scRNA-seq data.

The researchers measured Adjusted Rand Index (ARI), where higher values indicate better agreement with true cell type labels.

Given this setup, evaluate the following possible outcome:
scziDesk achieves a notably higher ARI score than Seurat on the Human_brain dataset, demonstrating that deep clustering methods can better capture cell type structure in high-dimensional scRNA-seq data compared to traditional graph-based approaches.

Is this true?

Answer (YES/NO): YES